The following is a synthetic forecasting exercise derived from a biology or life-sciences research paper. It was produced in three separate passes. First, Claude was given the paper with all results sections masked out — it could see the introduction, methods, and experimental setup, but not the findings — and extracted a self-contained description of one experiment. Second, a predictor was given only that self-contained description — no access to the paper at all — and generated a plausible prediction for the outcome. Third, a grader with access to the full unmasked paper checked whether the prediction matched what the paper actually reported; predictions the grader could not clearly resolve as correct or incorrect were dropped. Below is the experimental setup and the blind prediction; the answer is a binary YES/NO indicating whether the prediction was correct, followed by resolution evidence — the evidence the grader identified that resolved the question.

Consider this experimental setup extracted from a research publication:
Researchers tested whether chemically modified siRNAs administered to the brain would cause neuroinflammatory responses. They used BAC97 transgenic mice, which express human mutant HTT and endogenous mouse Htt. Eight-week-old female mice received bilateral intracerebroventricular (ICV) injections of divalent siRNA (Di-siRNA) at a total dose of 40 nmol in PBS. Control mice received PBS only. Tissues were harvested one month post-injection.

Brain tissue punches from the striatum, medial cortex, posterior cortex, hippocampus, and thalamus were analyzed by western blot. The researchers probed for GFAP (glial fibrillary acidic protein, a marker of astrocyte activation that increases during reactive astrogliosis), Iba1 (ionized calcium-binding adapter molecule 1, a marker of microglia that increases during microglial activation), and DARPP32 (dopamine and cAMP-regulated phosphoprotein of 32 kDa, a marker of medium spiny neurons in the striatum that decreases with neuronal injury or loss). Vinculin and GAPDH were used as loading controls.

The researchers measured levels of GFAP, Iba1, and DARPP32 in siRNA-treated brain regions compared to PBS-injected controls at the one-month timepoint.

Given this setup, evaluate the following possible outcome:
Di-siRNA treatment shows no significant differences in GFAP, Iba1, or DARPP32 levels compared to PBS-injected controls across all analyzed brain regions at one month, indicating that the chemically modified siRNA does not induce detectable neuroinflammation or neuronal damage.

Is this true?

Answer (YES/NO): NO